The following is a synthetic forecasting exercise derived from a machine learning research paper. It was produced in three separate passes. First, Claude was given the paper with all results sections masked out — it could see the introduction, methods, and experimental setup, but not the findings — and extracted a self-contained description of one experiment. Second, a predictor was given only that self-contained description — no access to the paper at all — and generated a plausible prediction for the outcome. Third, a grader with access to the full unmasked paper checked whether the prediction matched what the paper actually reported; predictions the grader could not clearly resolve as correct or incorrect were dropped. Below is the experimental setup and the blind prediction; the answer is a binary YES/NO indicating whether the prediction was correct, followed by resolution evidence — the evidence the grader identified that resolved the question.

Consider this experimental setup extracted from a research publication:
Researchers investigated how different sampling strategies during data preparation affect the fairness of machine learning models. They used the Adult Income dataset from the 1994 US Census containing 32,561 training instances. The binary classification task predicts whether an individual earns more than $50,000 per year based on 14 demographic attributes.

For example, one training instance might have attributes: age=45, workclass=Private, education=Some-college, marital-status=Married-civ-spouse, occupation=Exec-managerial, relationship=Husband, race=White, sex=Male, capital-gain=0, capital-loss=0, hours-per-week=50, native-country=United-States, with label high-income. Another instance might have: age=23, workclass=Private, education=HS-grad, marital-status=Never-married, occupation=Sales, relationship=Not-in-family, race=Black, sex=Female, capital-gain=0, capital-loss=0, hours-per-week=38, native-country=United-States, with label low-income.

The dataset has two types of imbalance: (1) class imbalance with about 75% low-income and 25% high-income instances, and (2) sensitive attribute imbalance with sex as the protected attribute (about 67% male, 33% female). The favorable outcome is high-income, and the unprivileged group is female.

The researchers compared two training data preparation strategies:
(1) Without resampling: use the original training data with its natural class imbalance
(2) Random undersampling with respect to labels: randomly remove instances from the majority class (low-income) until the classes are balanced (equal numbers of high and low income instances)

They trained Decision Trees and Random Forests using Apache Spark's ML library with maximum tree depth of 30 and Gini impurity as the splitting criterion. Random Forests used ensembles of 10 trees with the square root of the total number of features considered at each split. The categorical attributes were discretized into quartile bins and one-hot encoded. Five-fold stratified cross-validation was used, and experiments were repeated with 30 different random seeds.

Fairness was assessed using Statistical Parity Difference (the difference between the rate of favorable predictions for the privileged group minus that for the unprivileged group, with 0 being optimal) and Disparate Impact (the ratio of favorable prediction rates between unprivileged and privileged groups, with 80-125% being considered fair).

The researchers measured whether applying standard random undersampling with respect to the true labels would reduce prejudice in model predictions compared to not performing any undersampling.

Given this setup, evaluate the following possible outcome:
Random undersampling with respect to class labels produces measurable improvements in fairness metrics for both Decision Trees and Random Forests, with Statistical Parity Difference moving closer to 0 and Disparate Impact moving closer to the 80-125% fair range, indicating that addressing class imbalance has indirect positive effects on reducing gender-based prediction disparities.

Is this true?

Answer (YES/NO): NO